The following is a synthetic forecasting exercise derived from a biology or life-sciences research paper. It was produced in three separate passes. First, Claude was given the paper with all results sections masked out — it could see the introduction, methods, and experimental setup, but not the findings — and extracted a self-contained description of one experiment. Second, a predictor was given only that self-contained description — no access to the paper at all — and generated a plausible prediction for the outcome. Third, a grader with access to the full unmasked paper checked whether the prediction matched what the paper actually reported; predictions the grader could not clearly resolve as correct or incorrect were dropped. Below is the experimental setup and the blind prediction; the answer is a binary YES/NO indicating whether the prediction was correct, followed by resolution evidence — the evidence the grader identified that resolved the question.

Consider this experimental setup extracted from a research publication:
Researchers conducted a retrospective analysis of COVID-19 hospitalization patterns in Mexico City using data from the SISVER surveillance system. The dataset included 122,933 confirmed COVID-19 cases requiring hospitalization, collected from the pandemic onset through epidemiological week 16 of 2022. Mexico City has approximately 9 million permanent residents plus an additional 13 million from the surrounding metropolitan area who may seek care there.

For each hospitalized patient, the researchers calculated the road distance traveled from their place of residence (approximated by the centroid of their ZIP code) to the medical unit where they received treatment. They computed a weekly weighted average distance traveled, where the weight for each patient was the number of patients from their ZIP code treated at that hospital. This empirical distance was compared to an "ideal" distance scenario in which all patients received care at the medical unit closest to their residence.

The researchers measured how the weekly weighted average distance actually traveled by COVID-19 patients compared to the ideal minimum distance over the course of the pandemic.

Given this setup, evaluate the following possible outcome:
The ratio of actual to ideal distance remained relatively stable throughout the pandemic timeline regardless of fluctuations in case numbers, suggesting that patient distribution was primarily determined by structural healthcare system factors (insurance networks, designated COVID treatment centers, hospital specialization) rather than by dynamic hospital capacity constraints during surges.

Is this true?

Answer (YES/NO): NO